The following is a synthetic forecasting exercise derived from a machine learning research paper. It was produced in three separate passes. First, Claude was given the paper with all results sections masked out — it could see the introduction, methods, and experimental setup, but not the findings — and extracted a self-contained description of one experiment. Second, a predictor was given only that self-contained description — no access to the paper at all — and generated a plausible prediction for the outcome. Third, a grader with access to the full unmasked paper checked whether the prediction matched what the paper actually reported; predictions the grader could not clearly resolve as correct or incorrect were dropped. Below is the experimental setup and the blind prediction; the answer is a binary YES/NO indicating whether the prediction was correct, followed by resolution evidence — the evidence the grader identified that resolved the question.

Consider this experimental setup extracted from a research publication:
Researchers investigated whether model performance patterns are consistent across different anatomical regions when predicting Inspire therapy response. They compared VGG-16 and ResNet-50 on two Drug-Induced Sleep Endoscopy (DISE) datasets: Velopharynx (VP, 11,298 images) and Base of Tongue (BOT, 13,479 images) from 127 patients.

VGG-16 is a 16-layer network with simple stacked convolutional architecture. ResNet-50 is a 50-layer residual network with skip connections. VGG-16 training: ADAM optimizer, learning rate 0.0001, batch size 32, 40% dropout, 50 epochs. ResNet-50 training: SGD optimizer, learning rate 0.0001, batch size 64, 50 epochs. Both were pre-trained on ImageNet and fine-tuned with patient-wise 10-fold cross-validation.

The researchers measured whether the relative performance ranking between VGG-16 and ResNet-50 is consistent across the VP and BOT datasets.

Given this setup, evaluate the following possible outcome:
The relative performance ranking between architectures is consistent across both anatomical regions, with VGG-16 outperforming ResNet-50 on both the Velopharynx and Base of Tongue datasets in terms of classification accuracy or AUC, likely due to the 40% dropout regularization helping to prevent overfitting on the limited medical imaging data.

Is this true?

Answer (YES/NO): NO